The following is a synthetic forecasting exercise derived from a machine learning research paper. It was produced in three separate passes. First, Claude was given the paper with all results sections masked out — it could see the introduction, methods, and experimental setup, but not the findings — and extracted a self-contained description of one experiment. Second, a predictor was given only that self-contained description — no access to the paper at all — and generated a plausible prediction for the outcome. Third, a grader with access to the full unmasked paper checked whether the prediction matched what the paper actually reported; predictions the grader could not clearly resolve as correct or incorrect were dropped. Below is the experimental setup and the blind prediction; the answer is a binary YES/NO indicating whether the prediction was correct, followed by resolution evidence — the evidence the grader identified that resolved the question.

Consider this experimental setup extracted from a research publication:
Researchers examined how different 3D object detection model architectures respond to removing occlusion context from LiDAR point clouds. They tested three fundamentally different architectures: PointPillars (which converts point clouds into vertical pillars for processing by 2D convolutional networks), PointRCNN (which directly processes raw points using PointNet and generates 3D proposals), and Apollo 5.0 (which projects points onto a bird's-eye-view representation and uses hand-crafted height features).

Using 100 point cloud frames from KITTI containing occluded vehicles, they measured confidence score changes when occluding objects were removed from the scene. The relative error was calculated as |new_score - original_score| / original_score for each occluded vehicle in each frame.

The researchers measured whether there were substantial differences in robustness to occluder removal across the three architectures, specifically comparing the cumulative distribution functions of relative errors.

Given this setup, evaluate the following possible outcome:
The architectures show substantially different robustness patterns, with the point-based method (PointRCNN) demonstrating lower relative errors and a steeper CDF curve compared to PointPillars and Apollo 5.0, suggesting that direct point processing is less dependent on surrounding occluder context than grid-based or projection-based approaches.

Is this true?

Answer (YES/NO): NO